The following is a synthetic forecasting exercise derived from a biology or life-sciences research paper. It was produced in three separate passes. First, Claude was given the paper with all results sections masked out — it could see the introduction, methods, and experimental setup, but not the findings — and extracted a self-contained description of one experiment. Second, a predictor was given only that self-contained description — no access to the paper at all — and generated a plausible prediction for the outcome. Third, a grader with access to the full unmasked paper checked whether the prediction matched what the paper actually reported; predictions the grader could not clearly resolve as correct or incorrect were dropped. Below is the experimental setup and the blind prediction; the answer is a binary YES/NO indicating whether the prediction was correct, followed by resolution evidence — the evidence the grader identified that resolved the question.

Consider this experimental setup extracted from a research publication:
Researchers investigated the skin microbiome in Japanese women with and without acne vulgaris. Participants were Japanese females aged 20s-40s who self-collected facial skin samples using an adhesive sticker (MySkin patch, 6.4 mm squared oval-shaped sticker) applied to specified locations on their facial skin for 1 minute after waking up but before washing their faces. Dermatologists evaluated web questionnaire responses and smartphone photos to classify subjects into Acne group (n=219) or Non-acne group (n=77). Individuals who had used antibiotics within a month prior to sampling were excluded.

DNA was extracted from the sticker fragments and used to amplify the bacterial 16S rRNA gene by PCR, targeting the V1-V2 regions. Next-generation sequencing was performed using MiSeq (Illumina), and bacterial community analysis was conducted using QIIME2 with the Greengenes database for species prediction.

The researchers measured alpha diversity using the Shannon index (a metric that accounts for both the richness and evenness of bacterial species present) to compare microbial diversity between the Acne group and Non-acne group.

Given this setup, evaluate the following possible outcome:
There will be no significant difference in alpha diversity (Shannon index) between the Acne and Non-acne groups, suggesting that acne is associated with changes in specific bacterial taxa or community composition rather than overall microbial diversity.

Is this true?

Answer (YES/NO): NO